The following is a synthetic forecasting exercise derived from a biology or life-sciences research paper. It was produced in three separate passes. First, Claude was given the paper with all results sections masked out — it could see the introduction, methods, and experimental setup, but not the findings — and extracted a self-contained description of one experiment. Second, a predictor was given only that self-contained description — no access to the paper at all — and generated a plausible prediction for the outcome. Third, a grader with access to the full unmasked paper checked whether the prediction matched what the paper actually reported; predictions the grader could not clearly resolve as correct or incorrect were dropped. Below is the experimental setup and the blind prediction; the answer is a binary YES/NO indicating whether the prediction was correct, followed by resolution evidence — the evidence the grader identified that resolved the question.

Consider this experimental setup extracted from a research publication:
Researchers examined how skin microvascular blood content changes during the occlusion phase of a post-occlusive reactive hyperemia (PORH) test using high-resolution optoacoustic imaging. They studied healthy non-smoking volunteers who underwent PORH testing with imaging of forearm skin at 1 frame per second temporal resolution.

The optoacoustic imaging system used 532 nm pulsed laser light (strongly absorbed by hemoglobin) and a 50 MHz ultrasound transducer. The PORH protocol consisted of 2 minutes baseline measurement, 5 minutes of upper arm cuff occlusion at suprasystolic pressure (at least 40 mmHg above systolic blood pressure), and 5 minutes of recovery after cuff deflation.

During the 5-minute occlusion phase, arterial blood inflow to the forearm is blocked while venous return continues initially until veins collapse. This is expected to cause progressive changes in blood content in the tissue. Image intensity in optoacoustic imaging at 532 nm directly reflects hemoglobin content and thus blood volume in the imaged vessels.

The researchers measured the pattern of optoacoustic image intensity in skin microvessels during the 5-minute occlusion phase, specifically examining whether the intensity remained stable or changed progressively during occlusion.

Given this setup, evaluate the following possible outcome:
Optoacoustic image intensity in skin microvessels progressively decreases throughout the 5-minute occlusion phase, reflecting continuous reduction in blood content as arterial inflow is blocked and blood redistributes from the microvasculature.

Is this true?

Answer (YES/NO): YES